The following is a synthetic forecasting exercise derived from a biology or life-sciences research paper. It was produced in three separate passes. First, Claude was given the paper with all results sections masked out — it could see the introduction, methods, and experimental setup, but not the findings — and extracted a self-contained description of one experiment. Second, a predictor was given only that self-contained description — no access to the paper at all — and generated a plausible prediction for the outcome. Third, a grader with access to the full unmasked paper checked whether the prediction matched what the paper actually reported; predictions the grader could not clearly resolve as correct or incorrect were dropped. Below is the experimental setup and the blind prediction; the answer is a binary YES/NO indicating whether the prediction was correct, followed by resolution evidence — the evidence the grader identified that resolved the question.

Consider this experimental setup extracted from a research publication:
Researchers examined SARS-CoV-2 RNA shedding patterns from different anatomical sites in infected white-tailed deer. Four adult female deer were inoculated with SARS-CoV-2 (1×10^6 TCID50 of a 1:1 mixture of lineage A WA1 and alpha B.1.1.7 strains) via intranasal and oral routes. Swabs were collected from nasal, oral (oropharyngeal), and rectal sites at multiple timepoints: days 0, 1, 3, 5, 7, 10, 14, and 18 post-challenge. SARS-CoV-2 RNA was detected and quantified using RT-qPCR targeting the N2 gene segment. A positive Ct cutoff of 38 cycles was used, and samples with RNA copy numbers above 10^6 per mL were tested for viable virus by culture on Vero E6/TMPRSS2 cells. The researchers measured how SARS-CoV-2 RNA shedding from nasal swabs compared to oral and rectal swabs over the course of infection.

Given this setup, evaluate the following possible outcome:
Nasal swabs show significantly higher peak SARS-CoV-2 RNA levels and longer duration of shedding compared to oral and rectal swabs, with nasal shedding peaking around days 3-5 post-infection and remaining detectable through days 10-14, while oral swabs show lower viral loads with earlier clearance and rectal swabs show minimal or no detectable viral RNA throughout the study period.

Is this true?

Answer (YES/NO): YES